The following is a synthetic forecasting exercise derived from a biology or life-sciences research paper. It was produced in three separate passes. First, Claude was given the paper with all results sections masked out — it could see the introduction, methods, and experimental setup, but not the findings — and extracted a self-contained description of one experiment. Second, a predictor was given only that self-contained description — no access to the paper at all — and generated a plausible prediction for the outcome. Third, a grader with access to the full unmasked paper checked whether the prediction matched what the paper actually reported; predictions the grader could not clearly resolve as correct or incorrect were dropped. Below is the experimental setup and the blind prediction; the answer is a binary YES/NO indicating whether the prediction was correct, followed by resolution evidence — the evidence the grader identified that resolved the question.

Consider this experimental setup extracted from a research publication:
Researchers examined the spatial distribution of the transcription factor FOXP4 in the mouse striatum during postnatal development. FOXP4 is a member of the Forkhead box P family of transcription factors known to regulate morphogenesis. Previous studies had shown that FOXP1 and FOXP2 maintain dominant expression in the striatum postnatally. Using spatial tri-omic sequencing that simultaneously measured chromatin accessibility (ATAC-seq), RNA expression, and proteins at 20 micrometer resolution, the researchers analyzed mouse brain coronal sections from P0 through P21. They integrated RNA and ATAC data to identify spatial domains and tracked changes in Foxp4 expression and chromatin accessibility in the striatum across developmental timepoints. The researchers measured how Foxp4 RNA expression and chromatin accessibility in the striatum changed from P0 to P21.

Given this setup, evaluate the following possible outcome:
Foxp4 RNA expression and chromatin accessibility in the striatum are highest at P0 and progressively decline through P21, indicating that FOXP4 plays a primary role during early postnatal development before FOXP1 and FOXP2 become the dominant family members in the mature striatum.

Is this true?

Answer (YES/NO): YES